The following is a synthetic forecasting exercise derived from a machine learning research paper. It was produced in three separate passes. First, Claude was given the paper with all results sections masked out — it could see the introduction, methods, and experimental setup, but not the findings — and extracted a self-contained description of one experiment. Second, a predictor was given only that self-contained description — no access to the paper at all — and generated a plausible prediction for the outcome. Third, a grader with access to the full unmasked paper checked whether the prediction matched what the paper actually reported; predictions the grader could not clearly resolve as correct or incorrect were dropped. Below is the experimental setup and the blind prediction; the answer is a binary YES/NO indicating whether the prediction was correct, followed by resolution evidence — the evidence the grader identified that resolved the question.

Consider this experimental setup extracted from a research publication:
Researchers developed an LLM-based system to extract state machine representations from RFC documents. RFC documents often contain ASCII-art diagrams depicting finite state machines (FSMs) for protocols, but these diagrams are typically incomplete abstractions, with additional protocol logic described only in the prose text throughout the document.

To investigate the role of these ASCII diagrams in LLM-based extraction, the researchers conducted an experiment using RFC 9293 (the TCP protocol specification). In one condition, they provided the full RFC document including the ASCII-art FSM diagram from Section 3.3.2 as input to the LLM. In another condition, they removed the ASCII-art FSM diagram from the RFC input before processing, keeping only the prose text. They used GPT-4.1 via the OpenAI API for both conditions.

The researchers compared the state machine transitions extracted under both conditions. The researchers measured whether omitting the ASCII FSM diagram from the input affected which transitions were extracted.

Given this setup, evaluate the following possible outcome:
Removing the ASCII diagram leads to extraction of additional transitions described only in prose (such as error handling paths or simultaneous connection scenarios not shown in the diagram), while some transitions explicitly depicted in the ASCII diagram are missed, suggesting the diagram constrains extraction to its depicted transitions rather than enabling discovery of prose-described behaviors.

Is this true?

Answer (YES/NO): NO